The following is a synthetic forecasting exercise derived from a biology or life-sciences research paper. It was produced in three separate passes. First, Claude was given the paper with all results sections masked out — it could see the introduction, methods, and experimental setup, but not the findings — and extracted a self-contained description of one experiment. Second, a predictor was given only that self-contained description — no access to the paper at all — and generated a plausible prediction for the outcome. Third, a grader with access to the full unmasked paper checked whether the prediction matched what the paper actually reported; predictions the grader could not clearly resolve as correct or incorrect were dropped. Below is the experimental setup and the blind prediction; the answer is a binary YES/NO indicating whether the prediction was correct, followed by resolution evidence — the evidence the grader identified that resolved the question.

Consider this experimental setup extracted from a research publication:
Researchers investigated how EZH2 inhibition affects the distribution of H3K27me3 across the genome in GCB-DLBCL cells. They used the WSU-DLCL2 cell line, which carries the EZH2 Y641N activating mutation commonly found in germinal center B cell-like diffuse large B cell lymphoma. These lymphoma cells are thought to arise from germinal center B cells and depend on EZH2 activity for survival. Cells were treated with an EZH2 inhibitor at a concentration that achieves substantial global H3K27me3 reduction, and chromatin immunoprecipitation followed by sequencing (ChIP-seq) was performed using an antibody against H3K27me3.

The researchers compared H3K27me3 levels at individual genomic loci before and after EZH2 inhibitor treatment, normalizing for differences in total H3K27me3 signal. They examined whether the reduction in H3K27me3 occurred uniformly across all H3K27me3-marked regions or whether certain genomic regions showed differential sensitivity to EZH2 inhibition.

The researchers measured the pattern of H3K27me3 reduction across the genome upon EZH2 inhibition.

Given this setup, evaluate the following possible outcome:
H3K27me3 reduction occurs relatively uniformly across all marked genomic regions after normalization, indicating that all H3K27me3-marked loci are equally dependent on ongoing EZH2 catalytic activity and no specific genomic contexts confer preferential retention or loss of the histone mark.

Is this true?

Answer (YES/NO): NO